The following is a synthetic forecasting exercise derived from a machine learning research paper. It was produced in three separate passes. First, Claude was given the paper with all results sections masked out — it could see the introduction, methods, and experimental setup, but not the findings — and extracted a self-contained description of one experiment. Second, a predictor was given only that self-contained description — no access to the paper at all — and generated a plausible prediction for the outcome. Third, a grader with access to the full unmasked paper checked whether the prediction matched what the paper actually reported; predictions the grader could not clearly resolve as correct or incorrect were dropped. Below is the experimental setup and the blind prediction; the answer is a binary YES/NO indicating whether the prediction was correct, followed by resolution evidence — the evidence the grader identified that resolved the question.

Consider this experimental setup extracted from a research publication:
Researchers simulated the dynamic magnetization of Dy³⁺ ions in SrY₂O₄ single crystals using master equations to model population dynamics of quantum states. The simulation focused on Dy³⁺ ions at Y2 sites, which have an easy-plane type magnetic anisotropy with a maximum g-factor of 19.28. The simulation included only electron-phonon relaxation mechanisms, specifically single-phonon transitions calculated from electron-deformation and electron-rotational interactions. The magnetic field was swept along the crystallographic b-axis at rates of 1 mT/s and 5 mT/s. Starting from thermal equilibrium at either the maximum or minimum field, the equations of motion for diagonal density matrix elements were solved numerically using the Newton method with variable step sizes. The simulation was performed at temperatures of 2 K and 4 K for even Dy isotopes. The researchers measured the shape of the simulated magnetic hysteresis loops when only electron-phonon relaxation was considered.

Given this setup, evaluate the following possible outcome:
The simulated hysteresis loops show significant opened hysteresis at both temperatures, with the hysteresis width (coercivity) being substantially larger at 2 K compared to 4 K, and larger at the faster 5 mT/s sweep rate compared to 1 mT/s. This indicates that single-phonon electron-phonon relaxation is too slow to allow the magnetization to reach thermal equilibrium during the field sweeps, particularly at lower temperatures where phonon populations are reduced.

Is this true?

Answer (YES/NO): YES